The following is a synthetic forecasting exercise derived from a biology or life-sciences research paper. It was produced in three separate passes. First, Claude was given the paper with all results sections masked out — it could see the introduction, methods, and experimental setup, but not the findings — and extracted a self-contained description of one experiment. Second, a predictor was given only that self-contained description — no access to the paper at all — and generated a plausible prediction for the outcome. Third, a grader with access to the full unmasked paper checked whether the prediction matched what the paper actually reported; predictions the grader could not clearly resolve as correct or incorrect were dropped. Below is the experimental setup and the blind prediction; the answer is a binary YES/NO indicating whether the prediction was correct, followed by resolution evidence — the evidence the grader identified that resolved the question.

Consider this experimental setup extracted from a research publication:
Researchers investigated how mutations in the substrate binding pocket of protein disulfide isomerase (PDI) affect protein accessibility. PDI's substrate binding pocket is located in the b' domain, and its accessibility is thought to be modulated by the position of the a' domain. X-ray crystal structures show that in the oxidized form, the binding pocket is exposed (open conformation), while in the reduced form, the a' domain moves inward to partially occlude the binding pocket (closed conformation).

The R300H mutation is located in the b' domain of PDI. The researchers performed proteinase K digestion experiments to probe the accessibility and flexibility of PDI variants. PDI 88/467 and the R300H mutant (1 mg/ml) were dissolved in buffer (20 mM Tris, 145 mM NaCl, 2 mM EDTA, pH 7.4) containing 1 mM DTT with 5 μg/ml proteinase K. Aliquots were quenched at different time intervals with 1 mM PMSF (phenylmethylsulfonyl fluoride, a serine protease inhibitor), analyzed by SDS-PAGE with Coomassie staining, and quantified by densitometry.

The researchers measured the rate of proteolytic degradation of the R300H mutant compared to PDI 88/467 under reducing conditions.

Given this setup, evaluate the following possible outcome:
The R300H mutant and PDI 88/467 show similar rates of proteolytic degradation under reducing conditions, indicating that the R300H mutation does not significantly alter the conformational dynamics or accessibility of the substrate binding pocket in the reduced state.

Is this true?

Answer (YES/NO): NO